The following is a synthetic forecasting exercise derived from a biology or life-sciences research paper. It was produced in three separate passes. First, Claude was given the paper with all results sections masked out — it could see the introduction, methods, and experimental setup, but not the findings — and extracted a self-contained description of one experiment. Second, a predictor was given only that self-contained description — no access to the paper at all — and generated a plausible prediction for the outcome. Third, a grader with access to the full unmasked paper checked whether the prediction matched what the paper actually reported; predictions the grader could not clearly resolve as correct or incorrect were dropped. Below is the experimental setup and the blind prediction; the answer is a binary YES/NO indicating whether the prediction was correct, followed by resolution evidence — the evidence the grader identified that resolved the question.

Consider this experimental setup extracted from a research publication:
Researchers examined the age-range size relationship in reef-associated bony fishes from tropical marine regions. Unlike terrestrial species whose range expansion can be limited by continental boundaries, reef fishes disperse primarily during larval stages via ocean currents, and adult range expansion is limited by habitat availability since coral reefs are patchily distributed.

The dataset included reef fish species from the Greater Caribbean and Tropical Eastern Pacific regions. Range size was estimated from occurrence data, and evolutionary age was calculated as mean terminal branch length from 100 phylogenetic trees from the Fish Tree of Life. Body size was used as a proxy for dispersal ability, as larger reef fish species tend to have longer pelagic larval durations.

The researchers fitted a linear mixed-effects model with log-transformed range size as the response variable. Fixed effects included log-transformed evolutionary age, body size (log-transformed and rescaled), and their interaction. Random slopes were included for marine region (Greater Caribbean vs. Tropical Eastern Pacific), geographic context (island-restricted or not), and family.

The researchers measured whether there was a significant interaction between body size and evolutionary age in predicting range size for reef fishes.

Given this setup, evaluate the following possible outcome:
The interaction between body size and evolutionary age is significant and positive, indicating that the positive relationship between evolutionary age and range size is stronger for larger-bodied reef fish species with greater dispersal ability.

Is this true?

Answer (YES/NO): NO